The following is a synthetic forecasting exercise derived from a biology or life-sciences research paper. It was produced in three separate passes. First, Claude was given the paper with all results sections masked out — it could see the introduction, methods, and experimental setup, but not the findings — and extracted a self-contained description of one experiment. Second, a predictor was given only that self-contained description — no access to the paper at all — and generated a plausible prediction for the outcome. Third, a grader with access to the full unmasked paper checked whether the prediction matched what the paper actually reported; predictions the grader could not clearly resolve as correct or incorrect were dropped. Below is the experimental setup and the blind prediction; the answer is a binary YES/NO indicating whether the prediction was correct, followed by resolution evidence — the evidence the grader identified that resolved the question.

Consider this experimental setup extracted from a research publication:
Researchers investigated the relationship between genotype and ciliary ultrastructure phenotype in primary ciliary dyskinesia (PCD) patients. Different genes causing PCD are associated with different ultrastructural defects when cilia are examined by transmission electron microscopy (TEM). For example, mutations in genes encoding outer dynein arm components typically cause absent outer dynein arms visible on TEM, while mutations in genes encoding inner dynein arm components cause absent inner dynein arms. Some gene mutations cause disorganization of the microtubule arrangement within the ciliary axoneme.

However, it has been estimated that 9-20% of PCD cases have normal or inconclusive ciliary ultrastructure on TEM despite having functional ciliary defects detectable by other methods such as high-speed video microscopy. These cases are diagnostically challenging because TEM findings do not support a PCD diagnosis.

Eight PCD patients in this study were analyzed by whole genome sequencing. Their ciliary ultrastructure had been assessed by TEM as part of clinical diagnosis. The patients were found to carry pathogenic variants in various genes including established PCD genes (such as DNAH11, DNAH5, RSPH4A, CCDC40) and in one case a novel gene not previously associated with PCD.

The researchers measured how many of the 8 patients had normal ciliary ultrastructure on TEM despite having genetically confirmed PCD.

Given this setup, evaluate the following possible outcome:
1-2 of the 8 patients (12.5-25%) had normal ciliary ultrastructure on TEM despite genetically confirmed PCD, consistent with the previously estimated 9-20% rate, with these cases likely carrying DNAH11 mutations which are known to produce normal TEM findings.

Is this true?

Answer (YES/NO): YES